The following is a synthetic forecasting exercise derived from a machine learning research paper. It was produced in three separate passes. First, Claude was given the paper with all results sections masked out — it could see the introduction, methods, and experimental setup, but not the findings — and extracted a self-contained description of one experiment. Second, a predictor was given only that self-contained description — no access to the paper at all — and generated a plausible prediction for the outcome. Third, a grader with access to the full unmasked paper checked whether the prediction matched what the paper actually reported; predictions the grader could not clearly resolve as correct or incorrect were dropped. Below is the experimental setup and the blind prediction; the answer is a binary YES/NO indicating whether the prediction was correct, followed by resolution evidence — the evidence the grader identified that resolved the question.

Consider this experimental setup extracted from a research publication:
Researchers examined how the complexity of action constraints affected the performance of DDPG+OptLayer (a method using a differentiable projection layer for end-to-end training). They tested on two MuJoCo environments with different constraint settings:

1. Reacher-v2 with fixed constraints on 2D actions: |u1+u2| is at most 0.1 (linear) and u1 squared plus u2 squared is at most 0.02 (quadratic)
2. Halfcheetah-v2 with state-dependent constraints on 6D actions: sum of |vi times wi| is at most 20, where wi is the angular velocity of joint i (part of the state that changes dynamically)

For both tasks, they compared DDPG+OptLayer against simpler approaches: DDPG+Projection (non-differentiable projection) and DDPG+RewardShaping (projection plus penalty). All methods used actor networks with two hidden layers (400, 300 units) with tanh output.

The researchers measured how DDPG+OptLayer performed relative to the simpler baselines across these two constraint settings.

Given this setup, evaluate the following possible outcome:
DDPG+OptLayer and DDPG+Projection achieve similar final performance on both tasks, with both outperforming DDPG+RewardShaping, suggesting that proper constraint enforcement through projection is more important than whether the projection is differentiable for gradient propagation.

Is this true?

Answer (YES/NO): NO